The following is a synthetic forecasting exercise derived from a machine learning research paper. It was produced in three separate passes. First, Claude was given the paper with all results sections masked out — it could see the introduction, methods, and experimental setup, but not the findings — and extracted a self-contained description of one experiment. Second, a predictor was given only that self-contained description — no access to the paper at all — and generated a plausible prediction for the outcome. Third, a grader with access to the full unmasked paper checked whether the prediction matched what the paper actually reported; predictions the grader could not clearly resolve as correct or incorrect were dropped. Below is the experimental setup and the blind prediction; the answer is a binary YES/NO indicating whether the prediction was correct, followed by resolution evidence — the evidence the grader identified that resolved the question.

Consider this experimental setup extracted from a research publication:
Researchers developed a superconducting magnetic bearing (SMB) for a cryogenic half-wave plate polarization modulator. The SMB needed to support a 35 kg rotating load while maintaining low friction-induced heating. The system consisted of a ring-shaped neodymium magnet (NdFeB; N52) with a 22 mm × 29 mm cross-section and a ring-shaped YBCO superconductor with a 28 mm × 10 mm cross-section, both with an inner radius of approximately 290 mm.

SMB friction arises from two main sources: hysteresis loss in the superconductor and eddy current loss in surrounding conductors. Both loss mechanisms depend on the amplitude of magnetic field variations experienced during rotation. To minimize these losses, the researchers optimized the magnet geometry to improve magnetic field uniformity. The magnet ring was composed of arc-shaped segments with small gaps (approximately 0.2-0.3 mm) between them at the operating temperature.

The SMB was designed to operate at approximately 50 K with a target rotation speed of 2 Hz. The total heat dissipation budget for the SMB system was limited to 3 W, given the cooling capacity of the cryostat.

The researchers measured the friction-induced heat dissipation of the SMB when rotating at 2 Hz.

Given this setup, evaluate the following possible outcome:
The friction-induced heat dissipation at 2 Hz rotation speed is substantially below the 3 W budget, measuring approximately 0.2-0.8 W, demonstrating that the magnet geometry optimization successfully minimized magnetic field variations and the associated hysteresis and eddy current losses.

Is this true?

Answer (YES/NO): YES